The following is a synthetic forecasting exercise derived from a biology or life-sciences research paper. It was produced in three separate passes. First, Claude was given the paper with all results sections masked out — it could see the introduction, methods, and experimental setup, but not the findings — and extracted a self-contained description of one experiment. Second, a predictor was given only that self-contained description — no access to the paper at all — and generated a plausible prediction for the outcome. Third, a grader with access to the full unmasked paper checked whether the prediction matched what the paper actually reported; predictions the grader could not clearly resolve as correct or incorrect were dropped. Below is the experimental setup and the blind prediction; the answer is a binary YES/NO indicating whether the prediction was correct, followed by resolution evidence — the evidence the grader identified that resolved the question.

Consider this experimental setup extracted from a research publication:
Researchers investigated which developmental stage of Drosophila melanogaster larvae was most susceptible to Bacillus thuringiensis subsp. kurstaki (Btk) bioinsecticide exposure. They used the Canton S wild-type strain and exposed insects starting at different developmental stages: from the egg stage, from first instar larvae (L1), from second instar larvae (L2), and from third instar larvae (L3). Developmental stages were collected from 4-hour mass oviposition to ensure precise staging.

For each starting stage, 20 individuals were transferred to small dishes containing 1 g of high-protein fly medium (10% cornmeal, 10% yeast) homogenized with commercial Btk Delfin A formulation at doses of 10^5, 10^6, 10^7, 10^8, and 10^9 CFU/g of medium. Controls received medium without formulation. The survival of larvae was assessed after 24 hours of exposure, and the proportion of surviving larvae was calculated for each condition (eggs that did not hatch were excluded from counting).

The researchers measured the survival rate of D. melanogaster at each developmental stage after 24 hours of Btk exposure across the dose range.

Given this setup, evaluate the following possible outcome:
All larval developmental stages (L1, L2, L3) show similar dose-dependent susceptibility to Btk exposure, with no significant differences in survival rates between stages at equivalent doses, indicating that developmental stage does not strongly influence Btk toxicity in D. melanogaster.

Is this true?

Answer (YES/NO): NO